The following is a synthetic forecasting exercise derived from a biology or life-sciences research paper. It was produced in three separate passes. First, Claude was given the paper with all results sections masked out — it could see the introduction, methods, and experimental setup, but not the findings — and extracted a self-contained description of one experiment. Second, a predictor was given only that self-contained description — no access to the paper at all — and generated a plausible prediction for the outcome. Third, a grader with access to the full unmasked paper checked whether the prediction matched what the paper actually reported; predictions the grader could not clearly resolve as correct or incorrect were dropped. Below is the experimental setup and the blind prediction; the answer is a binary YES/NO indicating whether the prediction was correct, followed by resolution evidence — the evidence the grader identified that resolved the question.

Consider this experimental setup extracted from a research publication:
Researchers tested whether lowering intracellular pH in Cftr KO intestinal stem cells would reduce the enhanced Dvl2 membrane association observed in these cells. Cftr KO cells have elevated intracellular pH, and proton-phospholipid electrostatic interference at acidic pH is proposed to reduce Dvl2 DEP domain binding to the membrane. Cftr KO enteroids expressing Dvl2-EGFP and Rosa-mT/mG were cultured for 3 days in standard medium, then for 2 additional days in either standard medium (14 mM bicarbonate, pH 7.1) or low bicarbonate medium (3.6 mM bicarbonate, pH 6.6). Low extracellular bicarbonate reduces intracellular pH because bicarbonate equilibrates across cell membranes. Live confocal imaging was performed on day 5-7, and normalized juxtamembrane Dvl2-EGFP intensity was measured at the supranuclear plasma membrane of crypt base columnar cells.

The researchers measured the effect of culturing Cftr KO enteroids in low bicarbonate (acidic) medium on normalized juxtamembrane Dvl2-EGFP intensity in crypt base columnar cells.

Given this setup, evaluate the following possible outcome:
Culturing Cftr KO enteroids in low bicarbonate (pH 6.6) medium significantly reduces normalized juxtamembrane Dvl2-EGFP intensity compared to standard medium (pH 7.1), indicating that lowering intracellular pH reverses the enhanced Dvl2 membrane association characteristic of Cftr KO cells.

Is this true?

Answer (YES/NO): YES